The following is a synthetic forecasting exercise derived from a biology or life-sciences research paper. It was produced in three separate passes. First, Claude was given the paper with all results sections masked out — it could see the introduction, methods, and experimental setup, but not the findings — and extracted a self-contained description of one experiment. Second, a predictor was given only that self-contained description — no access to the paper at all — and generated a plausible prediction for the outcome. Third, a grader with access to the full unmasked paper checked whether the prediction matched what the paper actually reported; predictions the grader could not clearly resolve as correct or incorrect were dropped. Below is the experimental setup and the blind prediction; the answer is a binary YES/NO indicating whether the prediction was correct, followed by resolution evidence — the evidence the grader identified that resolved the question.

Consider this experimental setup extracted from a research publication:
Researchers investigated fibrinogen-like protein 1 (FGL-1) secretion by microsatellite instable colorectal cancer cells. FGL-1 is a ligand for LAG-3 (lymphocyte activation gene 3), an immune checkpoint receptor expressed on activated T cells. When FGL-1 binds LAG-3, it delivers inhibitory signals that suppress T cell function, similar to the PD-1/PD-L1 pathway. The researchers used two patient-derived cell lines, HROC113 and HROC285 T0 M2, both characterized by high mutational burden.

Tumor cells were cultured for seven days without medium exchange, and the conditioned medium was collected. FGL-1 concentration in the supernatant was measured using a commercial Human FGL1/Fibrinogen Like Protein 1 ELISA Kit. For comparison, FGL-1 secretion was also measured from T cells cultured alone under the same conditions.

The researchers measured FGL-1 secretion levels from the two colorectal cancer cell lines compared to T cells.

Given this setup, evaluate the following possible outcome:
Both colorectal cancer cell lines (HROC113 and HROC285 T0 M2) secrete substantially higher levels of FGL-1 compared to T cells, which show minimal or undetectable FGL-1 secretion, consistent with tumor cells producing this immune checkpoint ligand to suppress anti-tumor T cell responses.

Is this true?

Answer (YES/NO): NO